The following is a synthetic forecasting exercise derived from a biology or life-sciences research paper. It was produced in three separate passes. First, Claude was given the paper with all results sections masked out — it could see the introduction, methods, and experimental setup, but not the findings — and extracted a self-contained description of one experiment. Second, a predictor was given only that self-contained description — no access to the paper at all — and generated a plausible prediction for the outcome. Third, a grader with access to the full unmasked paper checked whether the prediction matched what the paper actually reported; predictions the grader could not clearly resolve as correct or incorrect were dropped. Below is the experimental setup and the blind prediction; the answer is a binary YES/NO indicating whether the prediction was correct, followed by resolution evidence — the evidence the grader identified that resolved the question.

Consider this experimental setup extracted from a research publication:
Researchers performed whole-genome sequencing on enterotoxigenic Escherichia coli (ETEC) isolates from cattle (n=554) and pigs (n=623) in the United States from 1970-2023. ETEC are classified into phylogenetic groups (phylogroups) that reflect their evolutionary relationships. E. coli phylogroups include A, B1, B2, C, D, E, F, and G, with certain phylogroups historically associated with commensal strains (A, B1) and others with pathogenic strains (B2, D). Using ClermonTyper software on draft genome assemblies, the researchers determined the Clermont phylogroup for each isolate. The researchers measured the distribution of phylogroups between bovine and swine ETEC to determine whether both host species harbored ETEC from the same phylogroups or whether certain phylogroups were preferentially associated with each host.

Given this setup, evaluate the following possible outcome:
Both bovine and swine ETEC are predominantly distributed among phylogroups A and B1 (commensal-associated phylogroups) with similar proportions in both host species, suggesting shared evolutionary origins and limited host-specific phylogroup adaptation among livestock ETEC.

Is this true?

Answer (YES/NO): NO